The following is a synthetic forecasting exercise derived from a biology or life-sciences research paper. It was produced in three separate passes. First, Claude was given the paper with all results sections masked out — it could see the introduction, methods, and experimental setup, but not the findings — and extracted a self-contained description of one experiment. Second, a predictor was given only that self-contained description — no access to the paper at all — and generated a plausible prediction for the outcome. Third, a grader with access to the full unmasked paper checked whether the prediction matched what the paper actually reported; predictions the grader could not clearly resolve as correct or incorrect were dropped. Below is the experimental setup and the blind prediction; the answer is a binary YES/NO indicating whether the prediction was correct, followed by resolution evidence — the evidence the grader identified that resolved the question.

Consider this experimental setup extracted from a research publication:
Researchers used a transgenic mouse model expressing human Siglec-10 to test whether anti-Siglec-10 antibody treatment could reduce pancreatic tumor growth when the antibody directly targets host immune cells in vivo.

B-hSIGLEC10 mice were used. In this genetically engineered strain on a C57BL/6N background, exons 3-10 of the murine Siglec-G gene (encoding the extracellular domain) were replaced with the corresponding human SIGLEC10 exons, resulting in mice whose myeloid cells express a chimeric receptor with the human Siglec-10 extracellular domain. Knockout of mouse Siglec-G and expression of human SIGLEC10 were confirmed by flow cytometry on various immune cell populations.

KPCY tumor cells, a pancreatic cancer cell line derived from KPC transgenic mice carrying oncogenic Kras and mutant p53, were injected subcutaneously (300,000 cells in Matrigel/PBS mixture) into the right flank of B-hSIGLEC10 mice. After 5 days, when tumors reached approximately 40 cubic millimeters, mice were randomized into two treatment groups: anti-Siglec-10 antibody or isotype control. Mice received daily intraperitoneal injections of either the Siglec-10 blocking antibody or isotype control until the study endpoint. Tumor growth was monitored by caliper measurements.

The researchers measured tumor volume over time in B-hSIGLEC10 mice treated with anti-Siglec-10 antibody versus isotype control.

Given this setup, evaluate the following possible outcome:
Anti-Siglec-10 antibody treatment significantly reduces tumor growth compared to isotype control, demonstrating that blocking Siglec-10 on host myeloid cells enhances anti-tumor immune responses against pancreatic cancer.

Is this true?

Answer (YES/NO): YES